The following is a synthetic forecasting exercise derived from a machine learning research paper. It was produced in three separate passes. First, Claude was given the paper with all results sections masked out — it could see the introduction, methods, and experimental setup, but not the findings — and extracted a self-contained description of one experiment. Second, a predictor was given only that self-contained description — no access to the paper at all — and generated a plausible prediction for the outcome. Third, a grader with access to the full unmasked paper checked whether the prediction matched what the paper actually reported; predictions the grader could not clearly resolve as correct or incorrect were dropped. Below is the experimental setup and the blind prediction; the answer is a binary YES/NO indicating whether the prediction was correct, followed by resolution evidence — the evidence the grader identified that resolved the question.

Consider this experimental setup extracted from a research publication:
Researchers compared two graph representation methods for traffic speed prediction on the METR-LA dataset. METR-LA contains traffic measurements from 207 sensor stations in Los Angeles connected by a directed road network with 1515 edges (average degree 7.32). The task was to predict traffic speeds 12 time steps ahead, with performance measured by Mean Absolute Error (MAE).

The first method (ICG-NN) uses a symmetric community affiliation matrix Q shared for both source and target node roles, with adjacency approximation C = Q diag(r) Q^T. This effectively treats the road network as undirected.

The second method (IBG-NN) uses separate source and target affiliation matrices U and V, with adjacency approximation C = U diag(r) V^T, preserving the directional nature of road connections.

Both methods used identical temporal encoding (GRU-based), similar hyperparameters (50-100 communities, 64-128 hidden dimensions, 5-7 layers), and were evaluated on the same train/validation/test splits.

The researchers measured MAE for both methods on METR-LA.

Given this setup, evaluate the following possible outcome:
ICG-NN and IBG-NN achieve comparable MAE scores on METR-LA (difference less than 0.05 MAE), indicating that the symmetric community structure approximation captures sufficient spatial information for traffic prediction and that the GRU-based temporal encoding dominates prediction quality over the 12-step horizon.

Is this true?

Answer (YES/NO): YES